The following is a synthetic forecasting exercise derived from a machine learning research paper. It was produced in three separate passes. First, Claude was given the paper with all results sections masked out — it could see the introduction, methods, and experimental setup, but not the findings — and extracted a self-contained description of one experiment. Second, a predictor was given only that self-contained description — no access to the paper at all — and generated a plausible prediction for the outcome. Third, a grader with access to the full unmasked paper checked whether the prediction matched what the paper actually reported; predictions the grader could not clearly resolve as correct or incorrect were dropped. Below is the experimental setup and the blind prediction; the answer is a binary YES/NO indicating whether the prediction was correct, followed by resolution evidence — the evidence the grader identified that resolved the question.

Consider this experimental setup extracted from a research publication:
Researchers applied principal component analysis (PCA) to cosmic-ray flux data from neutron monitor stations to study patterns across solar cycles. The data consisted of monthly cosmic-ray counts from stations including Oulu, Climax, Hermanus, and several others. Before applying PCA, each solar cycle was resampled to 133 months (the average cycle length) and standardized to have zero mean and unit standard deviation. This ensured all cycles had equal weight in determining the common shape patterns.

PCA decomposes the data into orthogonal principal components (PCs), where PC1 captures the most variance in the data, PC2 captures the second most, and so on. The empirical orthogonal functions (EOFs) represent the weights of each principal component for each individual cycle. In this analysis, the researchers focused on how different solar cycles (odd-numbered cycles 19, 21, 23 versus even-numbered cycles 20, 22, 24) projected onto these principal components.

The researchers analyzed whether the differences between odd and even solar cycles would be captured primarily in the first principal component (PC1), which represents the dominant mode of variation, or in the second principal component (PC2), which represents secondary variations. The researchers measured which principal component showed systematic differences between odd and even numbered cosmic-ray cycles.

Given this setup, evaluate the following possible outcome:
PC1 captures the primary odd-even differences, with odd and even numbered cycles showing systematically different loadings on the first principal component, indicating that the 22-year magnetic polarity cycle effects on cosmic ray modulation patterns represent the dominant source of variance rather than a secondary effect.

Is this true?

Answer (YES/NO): NO